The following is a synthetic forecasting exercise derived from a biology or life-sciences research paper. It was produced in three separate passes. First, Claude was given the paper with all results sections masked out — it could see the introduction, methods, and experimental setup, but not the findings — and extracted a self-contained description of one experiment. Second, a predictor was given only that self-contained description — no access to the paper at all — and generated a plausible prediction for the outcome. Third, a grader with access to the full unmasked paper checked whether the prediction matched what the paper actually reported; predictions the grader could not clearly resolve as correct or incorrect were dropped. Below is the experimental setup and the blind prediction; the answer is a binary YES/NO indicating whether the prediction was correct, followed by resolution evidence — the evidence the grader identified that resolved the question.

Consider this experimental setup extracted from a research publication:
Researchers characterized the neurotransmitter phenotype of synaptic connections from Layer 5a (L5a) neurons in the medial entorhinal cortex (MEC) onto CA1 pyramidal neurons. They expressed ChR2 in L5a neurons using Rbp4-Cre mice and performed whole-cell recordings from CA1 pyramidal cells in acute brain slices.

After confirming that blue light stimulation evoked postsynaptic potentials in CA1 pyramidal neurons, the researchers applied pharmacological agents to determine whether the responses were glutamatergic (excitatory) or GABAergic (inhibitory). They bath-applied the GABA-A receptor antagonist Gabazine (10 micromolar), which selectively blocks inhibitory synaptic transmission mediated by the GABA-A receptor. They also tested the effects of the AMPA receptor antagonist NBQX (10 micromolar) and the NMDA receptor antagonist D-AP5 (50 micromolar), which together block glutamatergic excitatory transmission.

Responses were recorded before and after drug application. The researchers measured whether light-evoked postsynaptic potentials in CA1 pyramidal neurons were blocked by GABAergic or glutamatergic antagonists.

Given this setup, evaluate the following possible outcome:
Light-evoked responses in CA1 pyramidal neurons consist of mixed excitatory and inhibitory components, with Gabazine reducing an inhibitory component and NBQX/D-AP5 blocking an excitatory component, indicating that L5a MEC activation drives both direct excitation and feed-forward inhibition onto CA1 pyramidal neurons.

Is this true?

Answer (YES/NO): NO